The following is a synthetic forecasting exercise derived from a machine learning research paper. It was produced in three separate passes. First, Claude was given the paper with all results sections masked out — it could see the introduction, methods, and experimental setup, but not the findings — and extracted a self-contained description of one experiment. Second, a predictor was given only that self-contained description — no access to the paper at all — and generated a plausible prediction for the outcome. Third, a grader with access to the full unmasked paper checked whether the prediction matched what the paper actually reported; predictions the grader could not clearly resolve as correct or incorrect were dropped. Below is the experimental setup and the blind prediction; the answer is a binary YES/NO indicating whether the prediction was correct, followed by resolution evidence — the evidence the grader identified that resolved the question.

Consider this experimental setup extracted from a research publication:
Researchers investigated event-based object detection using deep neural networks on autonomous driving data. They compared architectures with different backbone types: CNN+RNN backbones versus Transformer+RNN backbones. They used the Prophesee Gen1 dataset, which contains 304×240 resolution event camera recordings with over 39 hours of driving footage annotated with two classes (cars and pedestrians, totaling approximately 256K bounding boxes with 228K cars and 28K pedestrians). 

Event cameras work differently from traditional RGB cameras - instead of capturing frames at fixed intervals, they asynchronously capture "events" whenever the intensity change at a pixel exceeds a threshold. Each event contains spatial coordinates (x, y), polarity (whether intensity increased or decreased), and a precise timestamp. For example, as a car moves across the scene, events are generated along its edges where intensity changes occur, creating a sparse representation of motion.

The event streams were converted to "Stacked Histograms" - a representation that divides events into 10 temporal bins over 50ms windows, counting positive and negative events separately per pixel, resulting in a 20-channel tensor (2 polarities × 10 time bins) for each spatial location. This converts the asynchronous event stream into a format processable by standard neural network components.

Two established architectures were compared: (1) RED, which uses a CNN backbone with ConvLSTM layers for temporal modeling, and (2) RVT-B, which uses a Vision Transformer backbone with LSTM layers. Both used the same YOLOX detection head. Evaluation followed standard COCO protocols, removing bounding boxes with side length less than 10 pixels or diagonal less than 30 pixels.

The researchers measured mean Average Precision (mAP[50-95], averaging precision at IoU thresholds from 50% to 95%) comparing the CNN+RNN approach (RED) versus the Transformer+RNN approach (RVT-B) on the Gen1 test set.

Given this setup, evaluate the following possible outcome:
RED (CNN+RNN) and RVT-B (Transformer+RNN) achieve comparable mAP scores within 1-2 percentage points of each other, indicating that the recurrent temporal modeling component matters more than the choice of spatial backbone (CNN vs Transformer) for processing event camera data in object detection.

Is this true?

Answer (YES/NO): NO